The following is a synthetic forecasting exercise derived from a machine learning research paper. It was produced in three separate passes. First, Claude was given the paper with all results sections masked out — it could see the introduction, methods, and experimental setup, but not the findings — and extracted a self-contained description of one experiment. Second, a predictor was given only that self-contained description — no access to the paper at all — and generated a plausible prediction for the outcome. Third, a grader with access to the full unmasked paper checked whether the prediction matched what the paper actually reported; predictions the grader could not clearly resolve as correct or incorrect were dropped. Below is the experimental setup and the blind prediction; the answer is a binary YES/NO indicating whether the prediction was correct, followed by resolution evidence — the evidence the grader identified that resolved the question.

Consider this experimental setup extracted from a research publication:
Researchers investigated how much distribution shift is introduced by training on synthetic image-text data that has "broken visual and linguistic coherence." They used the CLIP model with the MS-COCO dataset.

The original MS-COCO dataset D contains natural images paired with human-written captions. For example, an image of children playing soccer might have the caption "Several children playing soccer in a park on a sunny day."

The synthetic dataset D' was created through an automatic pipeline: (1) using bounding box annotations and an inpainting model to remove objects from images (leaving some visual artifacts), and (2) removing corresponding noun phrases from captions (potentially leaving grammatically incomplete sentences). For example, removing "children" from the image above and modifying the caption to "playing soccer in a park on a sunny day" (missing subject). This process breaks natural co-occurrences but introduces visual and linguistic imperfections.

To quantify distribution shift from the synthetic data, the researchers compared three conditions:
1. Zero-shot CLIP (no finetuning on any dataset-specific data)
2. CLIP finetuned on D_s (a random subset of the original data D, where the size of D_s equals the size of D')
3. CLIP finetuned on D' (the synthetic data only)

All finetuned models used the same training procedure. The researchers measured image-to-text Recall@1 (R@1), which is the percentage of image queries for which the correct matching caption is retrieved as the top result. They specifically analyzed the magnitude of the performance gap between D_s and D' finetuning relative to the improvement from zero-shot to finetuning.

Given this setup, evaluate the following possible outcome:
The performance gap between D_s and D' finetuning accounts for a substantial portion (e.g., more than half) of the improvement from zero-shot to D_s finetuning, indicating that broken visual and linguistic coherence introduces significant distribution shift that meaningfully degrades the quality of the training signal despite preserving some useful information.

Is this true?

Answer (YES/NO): NO